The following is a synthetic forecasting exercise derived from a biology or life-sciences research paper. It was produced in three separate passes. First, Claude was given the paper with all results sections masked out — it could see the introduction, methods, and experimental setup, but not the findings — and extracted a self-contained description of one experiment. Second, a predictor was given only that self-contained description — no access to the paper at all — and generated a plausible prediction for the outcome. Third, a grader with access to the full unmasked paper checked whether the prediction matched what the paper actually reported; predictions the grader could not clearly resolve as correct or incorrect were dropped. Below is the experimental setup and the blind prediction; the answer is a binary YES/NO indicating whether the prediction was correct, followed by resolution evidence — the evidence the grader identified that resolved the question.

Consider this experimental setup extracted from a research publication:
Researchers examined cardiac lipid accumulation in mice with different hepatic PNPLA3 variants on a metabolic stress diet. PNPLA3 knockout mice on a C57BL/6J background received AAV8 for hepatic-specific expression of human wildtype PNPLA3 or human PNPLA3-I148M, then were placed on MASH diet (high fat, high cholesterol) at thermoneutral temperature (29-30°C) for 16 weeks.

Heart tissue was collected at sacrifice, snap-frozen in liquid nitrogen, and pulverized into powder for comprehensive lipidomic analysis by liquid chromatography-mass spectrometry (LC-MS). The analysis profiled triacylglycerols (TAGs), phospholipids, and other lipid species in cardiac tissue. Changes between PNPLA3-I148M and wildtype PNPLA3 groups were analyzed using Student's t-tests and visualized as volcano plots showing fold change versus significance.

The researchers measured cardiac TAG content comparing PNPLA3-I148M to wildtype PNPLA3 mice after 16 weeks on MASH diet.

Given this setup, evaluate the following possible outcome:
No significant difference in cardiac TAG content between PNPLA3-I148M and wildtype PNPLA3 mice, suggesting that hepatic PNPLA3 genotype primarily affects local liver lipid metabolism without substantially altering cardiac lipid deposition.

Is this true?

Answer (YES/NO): YES